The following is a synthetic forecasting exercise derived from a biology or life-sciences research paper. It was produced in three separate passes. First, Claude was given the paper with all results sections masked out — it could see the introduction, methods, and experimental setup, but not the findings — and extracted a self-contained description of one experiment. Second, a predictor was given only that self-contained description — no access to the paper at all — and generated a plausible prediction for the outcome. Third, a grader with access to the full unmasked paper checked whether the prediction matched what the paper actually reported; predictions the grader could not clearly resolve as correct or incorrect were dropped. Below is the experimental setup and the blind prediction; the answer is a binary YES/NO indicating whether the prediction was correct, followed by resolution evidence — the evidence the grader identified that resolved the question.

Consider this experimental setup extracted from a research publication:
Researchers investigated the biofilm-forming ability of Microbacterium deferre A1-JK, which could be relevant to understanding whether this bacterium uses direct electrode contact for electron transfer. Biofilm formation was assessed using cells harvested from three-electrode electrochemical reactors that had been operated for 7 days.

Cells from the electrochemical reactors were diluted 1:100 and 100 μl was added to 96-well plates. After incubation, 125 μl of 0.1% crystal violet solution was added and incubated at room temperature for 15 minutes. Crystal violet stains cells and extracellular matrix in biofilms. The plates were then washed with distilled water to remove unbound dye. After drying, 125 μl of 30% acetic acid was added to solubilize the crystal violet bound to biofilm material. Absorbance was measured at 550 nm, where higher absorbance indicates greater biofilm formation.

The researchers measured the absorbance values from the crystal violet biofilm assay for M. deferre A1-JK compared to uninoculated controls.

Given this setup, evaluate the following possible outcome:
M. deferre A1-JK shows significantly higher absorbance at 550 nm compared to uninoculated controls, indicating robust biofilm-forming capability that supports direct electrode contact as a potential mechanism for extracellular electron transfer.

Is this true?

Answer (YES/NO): NO